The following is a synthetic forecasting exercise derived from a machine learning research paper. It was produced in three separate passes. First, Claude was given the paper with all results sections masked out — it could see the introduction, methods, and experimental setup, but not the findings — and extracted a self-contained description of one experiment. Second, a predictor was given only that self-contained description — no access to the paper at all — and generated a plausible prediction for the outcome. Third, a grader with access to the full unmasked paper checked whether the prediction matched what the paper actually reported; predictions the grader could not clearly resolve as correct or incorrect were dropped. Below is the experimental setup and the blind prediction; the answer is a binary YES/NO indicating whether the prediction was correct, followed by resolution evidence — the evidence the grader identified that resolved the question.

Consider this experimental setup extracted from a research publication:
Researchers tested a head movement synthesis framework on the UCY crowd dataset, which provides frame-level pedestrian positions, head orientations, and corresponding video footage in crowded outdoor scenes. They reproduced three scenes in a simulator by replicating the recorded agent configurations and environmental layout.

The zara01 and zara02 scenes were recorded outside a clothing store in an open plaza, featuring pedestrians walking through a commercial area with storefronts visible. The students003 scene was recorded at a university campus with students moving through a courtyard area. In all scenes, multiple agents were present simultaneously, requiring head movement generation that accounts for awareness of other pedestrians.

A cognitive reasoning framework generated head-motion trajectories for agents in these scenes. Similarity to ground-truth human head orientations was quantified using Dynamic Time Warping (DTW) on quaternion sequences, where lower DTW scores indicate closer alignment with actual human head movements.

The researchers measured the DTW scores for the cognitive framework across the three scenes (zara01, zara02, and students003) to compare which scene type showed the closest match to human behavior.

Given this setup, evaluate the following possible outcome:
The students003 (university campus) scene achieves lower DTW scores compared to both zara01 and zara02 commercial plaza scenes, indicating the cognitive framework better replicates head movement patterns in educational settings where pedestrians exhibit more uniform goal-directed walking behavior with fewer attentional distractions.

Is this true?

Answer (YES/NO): NO